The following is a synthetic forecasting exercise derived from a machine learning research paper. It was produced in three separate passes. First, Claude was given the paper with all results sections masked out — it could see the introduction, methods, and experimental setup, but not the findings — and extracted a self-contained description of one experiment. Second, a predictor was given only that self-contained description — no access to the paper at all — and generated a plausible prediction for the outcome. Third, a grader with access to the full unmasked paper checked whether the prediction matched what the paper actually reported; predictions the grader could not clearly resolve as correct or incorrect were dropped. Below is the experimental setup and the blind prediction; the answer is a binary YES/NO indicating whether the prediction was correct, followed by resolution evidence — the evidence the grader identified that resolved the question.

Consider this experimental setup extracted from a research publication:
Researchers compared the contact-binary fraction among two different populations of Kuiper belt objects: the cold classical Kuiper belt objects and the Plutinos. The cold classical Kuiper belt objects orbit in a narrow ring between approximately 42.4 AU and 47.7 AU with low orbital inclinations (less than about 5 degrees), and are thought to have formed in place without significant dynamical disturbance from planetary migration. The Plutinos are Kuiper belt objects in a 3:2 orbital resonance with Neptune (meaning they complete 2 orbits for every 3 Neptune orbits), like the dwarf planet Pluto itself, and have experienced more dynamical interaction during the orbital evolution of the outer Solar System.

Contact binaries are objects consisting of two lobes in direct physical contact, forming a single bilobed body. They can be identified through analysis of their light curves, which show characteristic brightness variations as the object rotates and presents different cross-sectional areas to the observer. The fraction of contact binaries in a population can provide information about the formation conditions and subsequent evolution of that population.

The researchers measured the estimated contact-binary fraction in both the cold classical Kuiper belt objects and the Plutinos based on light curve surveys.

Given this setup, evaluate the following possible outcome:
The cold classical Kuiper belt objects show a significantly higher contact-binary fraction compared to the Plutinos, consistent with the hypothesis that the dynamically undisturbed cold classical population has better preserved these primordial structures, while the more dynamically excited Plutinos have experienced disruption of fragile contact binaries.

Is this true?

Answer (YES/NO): NO